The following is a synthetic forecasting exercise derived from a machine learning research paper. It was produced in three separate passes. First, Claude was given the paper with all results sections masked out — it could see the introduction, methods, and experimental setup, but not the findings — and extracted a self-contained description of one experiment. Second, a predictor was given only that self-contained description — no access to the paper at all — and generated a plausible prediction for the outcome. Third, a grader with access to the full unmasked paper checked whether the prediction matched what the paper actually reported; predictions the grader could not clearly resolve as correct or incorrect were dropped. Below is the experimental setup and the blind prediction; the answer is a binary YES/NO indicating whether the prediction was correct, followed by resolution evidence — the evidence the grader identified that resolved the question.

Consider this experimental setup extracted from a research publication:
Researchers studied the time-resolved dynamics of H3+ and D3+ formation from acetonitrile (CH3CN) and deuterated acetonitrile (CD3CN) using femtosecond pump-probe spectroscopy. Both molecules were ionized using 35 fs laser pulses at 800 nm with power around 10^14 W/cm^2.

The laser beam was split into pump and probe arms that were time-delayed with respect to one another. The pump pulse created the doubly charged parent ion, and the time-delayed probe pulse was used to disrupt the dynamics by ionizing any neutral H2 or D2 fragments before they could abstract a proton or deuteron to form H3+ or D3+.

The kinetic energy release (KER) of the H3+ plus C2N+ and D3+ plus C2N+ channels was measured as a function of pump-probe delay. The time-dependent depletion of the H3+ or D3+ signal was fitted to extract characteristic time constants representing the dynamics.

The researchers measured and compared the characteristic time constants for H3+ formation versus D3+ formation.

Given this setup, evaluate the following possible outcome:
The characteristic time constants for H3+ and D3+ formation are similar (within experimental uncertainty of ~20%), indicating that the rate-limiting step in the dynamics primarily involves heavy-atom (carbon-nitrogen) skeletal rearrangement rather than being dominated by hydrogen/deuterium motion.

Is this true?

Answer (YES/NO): YES